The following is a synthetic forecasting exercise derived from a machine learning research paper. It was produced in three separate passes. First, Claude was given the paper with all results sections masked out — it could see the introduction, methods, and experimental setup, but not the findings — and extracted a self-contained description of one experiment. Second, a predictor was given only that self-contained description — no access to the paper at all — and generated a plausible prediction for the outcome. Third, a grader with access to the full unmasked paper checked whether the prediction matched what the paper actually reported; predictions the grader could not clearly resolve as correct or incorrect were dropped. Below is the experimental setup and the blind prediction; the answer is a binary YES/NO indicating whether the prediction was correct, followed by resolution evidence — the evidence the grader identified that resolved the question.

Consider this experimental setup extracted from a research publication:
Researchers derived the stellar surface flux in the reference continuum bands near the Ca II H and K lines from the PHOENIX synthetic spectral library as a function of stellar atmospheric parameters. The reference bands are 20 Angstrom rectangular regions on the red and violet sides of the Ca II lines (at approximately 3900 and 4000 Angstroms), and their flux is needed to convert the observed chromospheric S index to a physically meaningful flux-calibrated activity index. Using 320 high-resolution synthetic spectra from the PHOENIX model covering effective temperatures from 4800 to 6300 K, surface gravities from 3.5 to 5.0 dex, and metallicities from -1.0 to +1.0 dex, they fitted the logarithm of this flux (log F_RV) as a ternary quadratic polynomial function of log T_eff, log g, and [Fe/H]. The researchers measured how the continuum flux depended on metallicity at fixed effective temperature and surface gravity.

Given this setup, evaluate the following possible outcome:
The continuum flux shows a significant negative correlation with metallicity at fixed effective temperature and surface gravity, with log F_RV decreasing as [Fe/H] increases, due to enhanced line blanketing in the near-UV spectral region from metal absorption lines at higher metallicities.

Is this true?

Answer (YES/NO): NO